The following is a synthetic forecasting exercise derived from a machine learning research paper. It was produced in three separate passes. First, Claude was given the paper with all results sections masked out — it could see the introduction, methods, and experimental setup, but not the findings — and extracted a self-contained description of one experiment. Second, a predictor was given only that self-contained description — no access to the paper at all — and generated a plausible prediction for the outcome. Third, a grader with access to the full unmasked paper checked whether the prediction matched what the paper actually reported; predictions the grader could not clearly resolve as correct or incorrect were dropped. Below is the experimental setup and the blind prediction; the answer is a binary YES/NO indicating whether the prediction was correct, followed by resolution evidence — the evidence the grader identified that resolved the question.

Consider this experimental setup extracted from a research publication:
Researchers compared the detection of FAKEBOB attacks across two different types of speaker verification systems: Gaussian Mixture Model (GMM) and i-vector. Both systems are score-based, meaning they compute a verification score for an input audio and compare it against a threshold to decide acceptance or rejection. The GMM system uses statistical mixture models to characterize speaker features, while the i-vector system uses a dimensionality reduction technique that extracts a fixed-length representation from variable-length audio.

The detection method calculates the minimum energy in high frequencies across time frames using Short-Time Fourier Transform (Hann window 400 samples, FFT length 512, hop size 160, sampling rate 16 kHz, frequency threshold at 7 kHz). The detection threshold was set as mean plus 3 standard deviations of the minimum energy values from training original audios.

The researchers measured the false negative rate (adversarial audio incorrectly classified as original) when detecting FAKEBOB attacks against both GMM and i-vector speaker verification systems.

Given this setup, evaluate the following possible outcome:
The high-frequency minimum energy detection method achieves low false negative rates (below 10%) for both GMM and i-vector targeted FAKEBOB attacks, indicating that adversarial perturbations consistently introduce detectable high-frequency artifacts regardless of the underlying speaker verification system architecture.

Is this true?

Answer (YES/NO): YES